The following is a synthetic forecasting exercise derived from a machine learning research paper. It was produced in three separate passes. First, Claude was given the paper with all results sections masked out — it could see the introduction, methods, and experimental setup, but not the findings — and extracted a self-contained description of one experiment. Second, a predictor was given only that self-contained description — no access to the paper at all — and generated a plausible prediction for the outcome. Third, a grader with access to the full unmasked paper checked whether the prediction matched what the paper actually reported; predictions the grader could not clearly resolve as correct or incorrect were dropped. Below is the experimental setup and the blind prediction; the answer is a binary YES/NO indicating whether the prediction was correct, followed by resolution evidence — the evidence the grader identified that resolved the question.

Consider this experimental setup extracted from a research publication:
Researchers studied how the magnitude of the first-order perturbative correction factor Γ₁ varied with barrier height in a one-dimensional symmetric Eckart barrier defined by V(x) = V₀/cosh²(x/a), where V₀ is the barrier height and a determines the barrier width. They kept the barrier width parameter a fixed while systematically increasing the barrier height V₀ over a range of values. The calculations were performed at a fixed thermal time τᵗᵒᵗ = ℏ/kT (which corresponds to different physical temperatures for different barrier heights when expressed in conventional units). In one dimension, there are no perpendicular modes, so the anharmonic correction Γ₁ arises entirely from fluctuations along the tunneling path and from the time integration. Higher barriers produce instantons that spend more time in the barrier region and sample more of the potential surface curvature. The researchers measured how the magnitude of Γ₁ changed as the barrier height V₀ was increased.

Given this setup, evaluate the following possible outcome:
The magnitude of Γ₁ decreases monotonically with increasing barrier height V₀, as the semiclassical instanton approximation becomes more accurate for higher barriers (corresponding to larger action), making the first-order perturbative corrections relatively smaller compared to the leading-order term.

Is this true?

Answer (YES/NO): YES